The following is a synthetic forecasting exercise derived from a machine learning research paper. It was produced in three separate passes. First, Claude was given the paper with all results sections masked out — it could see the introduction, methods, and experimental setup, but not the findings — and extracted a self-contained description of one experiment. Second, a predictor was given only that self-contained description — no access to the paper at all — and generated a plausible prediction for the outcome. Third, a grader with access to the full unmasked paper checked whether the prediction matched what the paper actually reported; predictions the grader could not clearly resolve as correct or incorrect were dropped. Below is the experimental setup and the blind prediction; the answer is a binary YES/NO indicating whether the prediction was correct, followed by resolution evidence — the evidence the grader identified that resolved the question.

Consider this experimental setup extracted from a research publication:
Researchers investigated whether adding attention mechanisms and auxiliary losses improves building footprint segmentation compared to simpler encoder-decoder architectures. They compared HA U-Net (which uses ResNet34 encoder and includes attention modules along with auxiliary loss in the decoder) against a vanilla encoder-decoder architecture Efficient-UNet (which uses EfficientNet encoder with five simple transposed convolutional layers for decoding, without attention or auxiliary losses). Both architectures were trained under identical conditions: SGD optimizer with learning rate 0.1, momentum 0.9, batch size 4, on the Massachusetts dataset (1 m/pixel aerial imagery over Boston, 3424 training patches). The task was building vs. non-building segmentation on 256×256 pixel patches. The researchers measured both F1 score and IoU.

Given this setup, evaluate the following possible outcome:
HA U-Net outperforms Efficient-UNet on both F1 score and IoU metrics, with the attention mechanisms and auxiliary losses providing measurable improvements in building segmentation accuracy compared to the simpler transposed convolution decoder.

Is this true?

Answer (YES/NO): NO